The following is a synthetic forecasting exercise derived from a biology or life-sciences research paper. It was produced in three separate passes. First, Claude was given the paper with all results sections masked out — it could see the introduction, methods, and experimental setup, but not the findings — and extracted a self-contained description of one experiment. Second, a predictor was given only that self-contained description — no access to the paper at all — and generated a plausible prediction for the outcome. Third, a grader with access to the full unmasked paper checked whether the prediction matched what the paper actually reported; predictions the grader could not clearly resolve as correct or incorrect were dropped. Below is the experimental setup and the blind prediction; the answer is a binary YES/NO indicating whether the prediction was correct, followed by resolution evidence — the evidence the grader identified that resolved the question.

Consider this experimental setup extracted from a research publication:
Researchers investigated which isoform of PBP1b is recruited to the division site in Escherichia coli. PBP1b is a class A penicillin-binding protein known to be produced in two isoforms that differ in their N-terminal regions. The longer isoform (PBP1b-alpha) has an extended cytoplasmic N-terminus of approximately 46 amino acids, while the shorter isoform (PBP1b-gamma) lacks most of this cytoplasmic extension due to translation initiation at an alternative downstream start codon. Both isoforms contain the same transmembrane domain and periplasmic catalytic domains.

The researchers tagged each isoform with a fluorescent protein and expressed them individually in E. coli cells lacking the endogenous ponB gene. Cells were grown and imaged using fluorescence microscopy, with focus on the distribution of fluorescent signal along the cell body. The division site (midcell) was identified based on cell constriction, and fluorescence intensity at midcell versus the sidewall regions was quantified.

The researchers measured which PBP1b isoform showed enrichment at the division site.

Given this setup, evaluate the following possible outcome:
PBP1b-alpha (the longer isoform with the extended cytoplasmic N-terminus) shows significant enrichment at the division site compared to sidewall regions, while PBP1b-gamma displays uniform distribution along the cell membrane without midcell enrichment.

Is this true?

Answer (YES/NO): NO